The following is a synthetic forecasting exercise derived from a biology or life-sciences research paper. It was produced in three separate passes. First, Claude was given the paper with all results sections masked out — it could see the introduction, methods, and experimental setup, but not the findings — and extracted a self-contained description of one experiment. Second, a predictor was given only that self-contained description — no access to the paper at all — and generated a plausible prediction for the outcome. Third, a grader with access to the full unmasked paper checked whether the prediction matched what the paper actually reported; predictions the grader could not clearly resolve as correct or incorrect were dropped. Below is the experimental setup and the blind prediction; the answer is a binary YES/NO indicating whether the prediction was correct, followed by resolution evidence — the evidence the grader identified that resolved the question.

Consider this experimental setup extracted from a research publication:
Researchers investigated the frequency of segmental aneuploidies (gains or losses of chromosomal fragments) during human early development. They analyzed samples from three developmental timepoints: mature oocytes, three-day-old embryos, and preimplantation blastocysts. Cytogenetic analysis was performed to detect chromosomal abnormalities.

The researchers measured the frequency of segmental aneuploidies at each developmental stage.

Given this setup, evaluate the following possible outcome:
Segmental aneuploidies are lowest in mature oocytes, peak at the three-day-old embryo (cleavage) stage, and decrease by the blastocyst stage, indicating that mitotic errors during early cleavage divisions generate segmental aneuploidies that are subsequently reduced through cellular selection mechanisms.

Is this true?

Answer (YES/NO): YES